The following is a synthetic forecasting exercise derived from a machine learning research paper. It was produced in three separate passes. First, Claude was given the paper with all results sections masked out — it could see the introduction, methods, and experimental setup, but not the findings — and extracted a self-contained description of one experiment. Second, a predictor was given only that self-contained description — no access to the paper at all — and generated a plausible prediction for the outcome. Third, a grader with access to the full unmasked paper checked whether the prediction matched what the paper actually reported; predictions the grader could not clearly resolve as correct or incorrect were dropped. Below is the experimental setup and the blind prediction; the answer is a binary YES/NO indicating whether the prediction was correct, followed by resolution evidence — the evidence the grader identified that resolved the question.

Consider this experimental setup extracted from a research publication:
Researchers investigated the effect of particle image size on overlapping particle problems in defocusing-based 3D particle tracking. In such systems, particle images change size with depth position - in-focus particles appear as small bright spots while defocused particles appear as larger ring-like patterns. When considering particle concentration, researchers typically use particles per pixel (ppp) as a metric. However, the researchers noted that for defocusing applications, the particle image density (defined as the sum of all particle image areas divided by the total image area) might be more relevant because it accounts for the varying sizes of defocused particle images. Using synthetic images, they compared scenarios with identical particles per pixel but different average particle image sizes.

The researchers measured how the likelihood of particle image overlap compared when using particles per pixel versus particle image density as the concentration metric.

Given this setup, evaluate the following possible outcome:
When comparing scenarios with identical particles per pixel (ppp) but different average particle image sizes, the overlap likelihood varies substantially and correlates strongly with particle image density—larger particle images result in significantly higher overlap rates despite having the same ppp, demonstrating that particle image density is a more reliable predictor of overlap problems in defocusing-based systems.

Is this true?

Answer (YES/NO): YES